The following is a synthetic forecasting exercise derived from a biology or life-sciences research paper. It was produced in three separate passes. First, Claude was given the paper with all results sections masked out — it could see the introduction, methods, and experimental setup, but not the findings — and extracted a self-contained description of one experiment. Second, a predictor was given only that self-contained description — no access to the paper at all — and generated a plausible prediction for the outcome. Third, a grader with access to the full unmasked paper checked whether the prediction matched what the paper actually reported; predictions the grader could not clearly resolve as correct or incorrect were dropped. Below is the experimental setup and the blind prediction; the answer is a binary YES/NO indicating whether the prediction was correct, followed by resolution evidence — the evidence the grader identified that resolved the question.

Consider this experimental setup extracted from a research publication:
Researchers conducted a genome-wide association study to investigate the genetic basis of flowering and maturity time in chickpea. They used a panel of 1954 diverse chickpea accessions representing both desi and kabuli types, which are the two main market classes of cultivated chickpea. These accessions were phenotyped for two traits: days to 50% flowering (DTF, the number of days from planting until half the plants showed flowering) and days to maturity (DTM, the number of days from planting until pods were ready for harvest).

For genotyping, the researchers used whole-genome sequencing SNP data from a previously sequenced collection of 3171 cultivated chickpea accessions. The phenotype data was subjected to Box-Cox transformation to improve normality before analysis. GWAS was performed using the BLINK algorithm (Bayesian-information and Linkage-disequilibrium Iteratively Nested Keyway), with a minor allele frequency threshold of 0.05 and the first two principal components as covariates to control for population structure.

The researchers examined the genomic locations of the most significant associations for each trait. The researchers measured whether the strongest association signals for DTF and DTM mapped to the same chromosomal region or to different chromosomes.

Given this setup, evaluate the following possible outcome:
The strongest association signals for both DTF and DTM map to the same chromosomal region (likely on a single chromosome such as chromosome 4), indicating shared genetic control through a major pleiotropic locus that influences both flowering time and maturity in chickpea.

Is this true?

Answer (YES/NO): YES